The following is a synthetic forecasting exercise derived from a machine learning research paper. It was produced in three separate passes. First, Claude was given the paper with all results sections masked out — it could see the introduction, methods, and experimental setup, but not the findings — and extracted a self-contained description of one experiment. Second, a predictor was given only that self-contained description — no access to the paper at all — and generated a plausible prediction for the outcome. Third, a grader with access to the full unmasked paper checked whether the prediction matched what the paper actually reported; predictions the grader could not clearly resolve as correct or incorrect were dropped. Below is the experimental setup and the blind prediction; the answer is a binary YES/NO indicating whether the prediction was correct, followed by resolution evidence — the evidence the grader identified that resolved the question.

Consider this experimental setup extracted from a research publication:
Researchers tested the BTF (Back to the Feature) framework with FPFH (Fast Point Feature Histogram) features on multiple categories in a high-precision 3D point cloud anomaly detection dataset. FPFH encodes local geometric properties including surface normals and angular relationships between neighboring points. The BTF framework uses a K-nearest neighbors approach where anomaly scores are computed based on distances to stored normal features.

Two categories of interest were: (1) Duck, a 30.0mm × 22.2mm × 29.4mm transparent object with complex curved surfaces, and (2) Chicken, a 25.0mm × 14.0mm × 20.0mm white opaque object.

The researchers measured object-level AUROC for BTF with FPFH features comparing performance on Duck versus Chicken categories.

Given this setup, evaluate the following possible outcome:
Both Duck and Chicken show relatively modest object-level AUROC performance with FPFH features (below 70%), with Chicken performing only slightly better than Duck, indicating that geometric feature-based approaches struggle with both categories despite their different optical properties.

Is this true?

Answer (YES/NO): NO